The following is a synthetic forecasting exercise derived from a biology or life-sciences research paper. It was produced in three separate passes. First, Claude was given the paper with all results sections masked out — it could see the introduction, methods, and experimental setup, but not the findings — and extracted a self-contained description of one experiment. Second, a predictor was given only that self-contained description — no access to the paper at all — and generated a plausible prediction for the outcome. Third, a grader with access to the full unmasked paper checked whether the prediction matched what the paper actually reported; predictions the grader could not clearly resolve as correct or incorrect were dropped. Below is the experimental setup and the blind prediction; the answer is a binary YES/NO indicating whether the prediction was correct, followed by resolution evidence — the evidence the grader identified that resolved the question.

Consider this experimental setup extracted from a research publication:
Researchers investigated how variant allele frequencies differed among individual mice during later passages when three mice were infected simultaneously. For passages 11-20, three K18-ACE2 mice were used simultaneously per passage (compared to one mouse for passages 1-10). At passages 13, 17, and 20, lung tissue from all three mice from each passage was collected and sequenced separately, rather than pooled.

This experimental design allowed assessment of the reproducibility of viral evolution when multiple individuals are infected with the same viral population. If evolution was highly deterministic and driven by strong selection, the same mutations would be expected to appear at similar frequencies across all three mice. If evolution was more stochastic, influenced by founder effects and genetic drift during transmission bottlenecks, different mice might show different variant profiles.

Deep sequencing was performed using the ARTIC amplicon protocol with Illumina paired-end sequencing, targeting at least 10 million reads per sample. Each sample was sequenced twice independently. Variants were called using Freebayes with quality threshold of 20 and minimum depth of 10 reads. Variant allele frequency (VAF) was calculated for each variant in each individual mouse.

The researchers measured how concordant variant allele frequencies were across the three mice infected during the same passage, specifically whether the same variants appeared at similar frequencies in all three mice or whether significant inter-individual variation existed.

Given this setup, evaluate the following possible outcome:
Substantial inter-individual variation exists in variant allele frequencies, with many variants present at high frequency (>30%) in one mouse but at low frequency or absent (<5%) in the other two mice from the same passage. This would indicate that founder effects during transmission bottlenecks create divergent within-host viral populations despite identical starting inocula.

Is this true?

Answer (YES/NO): NO